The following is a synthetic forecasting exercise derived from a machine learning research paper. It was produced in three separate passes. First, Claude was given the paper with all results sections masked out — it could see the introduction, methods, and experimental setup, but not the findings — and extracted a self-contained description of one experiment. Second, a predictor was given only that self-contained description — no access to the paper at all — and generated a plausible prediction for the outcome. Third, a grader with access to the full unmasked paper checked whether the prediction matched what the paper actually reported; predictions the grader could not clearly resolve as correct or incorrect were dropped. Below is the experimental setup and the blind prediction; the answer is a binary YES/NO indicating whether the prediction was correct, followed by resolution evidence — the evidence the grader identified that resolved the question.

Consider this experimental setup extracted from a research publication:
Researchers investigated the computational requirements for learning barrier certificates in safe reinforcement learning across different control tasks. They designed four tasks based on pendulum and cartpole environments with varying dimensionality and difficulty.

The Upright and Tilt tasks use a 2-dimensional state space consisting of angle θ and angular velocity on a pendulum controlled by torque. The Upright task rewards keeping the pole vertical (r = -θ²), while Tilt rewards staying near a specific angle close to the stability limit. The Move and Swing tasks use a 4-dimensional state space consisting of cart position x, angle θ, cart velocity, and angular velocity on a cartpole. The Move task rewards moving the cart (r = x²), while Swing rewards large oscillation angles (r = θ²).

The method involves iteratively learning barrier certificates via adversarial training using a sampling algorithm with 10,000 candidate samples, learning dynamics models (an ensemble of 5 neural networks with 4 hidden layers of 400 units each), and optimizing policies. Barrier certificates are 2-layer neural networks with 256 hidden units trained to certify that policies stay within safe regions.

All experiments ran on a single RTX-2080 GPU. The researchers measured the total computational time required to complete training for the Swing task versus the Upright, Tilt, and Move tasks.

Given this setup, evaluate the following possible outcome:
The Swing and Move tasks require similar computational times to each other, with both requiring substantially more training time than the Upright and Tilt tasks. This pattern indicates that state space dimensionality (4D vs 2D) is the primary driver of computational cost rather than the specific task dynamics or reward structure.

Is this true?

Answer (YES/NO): NO